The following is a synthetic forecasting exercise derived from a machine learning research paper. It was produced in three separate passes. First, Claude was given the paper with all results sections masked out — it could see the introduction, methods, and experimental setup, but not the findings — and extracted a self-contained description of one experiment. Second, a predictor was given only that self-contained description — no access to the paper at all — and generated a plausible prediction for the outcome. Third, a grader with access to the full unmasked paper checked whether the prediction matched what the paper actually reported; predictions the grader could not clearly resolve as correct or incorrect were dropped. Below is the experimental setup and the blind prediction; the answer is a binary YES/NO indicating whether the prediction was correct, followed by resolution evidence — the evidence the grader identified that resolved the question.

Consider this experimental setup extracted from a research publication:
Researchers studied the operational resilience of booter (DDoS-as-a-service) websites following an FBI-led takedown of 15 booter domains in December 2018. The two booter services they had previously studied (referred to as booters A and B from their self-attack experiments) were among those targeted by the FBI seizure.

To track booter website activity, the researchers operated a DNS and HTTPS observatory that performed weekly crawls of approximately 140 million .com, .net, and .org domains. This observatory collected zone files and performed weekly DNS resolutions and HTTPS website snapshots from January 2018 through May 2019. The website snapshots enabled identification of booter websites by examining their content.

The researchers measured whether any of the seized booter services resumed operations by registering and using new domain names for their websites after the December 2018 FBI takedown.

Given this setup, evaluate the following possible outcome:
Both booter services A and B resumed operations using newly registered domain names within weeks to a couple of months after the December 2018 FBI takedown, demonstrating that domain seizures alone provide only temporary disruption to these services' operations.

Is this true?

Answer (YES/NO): NO